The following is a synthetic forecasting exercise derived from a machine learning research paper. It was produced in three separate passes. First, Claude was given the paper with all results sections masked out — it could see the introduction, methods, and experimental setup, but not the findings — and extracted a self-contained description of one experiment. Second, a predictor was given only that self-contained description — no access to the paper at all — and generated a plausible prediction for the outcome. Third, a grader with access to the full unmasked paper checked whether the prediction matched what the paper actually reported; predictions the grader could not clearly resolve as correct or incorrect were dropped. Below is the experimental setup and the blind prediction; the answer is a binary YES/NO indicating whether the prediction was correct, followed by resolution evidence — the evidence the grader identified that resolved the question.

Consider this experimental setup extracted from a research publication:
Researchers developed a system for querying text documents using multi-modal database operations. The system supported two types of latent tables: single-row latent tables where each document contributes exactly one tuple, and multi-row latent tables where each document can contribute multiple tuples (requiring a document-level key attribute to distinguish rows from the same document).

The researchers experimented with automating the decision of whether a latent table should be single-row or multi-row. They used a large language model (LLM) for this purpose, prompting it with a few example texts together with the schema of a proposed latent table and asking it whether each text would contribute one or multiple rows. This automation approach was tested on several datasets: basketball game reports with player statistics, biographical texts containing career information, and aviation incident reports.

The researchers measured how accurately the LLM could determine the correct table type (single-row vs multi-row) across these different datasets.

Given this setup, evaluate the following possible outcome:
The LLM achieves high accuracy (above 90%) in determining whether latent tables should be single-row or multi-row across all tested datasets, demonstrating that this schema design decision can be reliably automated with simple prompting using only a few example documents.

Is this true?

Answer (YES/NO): YES